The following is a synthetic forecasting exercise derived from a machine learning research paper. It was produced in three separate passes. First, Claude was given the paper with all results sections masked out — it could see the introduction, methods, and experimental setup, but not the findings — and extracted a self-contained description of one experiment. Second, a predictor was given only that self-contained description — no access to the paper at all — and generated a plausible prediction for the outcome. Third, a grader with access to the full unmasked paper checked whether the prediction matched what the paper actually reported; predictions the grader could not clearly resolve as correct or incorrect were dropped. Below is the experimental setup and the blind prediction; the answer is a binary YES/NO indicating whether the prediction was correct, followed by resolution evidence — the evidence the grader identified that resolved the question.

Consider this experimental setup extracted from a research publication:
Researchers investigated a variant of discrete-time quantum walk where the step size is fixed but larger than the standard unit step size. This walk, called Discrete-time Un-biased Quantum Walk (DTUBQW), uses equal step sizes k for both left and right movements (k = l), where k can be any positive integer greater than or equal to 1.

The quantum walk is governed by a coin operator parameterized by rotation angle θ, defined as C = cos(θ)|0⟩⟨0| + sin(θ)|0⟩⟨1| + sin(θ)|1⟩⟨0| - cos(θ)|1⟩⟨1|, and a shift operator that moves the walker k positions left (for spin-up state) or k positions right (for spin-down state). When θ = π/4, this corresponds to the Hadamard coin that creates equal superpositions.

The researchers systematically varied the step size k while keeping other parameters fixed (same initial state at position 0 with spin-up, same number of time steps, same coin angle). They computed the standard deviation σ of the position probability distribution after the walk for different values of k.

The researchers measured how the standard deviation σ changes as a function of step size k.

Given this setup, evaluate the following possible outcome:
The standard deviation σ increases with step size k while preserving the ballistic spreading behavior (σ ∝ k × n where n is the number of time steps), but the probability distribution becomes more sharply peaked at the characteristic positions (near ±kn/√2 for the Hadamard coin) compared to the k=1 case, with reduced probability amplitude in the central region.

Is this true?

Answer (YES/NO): NO